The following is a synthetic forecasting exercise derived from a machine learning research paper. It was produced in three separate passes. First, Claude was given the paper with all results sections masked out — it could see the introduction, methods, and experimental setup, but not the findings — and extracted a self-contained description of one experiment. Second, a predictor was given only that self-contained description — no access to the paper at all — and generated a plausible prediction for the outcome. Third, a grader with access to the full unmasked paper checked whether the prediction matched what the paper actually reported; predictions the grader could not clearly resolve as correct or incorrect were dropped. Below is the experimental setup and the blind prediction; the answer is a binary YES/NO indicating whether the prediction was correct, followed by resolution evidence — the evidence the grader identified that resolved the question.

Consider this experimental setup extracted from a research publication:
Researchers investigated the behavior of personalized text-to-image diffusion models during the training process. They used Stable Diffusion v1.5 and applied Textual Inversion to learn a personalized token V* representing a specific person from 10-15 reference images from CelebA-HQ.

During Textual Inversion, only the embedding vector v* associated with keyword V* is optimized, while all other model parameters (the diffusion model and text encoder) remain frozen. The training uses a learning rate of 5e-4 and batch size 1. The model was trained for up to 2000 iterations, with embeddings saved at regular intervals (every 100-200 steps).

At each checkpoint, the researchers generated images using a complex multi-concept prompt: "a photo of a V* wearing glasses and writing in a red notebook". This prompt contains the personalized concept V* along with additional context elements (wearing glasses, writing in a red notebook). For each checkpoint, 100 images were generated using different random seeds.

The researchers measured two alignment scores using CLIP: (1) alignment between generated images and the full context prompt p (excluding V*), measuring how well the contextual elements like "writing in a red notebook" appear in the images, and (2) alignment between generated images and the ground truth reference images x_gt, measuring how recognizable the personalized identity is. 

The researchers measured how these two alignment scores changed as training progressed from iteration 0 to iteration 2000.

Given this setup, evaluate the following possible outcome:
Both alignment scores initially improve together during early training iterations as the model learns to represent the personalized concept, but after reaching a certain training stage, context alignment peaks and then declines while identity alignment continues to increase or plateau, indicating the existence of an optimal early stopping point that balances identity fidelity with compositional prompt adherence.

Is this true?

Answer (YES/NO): NO